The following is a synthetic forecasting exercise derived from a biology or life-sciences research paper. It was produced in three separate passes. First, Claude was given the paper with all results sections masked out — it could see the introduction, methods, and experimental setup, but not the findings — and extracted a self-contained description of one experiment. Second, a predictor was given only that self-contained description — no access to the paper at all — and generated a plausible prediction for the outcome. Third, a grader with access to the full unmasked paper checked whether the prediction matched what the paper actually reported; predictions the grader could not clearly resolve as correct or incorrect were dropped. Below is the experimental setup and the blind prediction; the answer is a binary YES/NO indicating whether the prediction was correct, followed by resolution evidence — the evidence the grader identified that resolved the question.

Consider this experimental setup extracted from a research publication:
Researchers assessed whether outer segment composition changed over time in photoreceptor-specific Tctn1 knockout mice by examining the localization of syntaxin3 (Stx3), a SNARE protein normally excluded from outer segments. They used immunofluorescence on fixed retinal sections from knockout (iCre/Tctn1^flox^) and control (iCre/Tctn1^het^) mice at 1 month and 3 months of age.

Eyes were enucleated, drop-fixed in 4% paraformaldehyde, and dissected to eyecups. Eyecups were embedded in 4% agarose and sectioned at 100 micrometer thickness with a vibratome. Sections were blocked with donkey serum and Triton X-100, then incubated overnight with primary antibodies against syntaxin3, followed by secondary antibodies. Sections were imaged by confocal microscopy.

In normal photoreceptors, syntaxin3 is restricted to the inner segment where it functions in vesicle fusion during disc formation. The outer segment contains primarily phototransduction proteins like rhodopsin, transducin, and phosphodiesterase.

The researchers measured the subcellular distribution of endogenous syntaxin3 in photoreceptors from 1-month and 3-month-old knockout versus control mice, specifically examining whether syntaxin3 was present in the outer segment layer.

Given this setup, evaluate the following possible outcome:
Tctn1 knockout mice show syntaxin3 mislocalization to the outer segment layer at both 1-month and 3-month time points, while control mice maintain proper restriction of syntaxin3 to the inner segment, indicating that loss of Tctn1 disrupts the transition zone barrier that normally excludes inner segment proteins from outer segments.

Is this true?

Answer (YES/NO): YES